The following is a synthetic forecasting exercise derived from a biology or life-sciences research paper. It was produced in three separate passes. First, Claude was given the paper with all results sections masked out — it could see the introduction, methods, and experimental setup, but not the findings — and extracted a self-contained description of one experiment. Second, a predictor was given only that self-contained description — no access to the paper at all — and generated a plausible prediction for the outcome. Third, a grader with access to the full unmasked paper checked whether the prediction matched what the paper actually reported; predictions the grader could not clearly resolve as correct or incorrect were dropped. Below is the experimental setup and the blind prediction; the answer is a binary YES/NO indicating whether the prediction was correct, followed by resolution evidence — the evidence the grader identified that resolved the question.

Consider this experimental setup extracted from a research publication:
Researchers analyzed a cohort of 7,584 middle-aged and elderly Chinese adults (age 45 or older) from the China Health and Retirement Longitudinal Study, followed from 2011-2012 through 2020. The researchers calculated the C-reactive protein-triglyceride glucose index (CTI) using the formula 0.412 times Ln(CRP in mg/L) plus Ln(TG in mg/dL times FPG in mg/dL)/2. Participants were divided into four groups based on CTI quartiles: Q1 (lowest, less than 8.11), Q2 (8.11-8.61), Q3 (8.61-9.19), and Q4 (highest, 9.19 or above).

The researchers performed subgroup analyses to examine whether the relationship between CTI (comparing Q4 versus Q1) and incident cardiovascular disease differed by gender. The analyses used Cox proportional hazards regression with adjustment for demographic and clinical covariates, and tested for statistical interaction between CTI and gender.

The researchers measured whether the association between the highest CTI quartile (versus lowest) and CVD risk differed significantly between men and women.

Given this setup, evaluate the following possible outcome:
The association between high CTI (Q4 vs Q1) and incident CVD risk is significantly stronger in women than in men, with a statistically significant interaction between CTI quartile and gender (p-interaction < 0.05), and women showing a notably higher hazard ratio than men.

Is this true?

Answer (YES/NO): NO